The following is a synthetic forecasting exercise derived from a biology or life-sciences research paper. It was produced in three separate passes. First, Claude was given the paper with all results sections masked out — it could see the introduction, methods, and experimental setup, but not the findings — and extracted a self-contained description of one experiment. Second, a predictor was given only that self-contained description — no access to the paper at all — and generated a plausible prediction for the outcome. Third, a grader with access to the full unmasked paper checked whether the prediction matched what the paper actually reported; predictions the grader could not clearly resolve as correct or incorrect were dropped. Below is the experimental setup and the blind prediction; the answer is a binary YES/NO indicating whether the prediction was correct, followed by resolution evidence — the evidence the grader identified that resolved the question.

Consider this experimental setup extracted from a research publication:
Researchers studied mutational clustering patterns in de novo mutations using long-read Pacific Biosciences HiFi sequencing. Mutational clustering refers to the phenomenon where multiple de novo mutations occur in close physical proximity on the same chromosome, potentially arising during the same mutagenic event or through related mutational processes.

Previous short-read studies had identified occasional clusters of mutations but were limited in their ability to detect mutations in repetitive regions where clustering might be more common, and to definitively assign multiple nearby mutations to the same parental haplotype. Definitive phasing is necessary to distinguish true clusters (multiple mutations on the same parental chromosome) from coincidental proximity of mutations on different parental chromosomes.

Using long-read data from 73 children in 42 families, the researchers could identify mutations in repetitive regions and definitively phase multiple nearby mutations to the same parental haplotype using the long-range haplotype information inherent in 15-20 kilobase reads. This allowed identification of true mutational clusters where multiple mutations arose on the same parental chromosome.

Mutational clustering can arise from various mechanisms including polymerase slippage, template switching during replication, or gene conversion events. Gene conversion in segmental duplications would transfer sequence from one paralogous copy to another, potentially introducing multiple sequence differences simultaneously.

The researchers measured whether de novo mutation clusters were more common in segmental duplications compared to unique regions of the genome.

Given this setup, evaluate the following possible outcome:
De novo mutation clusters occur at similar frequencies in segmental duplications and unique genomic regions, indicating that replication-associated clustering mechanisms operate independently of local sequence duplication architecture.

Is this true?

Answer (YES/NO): NO